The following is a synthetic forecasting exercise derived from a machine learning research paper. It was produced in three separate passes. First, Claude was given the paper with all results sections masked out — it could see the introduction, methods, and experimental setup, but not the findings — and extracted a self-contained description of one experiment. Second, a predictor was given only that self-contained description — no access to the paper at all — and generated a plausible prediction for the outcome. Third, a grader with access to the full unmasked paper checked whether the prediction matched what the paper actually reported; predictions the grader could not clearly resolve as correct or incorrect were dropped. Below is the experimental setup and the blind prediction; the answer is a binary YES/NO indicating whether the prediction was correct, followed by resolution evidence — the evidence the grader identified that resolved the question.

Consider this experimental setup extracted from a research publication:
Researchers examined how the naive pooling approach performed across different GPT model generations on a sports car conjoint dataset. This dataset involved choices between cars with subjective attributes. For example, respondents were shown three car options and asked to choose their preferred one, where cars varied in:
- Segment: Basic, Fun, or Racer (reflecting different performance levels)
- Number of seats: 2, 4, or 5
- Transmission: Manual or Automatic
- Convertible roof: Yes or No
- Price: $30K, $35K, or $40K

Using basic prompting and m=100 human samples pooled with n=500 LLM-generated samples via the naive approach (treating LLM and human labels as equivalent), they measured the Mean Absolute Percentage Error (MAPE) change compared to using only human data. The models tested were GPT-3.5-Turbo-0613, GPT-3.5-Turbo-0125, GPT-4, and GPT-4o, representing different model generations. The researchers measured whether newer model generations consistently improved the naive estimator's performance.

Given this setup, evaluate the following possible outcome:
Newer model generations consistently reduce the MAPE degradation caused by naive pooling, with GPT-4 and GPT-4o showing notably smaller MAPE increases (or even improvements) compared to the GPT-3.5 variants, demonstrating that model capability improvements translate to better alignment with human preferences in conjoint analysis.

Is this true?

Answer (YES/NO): NO